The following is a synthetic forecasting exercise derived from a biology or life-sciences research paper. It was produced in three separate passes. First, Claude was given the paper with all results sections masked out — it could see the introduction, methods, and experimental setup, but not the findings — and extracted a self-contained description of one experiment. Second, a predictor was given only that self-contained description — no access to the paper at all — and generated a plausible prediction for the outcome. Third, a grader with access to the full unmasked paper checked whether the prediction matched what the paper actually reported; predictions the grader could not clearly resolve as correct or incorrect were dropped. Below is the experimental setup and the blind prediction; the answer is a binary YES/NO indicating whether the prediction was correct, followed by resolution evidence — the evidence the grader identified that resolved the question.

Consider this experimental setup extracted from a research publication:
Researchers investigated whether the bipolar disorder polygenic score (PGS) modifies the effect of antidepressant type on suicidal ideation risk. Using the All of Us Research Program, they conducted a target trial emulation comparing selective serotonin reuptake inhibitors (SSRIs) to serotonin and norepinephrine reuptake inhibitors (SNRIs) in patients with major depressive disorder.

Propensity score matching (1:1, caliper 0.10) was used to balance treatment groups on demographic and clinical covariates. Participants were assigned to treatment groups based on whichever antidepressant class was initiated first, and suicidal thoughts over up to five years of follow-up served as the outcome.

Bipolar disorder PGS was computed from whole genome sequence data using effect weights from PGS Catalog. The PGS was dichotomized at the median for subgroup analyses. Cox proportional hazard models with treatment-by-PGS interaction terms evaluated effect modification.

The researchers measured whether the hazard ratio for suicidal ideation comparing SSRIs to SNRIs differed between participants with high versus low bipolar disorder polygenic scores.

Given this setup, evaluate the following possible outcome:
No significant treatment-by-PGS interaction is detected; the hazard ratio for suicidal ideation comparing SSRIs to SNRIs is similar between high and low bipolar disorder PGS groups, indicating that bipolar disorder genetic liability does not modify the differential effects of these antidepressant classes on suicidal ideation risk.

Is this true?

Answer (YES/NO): YES